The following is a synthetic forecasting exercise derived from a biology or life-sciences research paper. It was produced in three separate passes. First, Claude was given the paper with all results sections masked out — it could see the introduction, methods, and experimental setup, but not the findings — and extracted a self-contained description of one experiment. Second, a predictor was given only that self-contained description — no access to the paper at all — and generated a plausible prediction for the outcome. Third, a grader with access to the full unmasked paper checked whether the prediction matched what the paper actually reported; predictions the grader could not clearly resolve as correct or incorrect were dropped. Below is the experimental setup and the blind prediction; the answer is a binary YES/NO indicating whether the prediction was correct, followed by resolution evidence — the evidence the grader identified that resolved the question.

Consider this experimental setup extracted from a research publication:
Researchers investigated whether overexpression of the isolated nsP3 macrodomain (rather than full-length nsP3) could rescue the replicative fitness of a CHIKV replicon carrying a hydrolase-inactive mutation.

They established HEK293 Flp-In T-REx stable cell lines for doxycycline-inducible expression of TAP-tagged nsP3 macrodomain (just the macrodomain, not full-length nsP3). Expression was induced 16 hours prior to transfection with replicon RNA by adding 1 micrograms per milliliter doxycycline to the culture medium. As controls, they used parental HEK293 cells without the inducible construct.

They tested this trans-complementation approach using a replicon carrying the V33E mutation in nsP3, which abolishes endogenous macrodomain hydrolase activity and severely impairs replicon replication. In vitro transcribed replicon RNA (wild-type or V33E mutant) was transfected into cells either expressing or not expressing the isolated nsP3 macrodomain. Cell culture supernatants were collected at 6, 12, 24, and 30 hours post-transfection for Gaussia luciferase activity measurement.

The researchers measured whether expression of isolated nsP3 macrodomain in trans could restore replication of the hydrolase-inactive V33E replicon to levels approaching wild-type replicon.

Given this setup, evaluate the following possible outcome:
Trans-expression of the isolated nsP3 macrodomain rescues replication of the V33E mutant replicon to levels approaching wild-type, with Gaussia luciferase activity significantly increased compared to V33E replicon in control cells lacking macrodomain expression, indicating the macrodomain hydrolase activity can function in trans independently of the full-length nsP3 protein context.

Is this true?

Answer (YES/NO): NO